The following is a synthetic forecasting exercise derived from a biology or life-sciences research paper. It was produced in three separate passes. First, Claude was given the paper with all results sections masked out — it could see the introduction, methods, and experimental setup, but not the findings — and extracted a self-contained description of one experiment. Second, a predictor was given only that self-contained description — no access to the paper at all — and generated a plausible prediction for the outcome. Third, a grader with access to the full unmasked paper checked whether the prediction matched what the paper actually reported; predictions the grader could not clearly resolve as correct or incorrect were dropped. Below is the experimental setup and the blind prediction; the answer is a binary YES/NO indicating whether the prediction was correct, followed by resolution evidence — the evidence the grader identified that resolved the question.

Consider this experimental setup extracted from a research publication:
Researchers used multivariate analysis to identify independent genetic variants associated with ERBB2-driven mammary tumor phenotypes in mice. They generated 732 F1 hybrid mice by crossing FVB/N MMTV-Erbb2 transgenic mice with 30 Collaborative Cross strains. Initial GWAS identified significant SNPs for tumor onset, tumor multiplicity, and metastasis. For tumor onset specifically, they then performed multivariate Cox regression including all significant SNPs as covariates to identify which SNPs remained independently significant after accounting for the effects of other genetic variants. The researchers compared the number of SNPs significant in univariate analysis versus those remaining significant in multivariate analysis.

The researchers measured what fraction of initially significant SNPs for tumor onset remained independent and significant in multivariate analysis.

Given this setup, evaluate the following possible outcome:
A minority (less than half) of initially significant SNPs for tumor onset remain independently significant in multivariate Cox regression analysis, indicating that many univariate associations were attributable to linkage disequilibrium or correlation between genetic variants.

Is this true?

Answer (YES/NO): YES